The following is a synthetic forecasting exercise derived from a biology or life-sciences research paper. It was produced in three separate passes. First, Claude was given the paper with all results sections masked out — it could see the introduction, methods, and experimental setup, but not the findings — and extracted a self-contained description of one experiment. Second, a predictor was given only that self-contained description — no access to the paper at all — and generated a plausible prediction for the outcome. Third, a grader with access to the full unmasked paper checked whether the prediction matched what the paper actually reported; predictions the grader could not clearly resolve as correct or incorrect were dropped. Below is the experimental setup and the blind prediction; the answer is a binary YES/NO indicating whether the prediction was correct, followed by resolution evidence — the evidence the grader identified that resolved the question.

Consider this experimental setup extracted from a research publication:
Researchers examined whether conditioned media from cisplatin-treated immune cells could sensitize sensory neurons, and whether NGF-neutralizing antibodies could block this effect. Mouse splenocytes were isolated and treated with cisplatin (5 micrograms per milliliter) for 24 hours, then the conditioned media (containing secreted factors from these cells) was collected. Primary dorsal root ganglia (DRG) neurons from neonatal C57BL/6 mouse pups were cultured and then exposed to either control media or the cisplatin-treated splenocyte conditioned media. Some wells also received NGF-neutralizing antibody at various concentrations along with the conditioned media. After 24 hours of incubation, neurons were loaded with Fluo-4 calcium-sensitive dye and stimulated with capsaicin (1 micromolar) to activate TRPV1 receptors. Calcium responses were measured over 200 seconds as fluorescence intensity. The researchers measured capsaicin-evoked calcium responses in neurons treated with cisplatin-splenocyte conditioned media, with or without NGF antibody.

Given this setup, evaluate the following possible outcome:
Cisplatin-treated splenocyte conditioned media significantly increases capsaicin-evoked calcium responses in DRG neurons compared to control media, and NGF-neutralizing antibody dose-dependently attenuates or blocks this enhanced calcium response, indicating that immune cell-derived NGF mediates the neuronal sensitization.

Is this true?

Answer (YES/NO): YES